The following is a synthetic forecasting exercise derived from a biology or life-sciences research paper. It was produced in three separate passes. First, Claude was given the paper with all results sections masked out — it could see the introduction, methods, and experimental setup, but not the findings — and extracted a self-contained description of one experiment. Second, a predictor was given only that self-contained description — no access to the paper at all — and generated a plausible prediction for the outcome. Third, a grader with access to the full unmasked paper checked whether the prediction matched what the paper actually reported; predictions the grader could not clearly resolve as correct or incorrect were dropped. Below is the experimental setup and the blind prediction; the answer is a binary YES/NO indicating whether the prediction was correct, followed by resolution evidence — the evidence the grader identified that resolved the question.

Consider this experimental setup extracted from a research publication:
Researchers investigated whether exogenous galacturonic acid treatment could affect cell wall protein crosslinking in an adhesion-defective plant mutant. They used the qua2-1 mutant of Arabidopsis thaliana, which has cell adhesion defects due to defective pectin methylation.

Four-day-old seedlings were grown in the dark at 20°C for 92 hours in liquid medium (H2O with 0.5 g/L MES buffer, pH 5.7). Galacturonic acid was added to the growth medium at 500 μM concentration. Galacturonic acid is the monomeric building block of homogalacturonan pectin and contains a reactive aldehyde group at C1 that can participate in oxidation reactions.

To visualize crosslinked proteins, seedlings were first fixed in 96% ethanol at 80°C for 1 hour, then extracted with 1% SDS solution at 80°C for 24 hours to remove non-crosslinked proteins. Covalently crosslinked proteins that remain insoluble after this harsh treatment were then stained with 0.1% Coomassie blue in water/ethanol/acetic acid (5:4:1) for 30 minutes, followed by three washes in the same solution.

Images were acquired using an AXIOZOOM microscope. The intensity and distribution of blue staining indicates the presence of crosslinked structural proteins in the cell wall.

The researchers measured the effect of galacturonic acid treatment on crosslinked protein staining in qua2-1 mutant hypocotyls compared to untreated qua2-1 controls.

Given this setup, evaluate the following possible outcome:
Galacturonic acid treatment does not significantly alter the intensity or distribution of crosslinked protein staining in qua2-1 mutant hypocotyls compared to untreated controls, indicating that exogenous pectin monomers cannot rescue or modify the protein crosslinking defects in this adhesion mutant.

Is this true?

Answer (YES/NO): NO